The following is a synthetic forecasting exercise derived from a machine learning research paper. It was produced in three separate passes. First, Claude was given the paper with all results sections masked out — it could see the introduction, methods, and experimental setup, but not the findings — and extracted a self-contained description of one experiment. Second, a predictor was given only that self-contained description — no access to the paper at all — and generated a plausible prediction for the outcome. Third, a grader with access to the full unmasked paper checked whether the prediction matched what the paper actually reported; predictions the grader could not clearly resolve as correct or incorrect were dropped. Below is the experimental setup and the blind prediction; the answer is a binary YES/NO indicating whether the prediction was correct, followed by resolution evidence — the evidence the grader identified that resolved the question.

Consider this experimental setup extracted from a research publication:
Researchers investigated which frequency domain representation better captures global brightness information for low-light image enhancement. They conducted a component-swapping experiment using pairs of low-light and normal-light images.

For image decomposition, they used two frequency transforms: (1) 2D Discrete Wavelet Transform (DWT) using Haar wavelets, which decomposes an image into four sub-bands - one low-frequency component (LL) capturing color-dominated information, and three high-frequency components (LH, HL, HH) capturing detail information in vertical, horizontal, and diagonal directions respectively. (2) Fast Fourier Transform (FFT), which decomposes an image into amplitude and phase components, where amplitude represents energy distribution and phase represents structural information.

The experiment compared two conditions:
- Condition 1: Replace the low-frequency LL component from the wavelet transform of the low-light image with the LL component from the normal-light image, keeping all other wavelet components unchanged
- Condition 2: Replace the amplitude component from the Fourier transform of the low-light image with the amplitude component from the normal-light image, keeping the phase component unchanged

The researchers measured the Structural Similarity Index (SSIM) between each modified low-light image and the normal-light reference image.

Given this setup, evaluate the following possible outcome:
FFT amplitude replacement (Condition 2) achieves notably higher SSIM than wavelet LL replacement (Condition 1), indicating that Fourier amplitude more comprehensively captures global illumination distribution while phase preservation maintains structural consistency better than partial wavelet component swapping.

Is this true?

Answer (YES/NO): NO